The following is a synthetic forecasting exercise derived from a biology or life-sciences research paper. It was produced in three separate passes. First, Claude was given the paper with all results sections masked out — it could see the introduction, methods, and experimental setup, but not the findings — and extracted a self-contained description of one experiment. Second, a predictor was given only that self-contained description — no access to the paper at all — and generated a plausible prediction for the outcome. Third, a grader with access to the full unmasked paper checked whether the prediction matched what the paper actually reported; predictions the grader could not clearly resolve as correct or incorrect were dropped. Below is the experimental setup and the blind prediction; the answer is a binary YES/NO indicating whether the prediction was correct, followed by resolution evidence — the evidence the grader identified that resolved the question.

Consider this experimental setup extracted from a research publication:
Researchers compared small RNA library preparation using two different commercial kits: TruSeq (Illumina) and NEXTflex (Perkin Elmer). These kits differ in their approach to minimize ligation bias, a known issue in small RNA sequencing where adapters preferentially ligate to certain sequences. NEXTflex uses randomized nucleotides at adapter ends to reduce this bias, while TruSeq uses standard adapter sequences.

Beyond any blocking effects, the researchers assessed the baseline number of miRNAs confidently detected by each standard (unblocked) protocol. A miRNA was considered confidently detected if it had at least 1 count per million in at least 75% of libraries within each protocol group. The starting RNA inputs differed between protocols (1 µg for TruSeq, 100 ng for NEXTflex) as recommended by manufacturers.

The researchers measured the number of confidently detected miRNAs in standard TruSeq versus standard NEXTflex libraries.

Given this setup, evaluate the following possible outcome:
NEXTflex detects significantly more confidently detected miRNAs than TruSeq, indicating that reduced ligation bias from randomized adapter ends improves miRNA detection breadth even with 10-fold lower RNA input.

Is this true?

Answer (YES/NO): YES